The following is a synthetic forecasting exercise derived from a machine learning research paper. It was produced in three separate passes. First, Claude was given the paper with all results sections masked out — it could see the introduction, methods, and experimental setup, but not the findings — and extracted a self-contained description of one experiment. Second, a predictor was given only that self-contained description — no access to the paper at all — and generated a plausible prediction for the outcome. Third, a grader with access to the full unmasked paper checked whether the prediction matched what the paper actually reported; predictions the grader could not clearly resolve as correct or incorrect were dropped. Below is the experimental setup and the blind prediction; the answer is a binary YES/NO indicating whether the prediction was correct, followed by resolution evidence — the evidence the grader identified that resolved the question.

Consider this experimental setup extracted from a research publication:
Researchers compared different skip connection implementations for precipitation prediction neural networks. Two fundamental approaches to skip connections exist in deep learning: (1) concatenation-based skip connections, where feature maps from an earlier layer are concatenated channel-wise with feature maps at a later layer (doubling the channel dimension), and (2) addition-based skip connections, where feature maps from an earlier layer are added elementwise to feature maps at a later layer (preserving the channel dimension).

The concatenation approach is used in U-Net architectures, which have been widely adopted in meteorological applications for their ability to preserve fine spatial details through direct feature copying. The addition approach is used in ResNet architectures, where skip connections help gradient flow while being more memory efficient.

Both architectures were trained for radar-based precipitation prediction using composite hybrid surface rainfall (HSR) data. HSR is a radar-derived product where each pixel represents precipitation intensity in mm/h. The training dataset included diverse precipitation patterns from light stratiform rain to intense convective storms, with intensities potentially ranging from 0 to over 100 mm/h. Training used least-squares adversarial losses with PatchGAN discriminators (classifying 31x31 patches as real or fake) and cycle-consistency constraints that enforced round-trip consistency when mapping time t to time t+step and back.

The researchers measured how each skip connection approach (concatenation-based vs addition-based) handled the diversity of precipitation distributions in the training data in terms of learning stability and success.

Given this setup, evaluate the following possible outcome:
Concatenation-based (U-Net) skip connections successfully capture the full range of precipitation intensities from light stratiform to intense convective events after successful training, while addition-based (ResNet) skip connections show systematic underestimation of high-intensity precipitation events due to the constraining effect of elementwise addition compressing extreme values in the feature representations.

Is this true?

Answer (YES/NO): NO